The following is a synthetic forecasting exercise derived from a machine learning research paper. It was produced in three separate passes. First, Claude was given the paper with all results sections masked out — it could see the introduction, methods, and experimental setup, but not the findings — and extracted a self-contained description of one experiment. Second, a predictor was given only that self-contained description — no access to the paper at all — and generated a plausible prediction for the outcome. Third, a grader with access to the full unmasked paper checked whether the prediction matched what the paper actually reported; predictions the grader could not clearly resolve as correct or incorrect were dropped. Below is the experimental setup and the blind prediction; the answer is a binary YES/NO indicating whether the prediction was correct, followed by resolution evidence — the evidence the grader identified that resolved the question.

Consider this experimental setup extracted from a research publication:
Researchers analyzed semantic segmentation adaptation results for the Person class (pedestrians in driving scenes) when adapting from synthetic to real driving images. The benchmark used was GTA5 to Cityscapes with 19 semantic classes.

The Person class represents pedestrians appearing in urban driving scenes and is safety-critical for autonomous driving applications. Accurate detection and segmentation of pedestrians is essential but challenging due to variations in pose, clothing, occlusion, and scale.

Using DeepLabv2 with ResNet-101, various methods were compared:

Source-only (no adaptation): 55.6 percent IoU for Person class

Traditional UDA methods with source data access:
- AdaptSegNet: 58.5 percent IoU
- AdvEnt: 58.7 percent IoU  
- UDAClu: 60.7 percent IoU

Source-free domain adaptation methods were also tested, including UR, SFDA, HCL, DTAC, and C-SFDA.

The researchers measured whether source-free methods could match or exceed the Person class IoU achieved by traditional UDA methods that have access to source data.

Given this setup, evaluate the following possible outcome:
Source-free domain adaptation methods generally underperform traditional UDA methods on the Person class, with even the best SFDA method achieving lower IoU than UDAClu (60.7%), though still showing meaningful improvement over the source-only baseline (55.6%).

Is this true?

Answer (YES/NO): NO